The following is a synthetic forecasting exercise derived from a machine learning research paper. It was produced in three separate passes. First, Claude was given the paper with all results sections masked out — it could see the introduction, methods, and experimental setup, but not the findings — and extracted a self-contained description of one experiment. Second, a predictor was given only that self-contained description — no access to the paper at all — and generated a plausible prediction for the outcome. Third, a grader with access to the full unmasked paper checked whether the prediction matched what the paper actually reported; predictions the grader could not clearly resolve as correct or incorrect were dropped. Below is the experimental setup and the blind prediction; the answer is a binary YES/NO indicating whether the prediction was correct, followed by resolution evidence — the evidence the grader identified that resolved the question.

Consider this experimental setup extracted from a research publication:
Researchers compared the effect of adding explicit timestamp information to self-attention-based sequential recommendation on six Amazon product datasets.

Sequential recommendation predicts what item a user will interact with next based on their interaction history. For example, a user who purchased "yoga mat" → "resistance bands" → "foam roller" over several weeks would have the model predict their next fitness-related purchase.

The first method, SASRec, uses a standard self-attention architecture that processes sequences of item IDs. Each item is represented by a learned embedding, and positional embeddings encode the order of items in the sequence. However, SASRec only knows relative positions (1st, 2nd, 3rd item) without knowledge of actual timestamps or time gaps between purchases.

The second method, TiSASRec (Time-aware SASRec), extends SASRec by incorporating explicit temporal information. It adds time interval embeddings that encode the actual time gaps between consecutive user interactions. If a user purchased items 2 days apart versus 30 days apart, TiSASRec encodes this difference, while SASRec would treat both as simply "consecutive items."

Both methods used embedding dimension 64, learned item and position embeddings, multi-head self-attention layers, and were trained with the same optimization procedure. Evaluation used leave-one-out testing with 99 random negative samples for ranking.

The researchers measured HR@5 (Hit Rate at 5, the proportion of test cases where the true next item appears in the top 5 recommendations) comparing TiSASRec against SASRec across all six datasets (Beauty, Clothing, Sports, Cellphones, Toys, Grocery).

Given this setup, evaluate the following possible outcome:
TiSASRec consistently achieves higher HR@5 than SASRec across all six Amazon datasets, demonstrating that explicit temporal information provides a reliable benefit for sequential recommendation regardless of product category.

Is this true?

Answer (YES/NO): NO